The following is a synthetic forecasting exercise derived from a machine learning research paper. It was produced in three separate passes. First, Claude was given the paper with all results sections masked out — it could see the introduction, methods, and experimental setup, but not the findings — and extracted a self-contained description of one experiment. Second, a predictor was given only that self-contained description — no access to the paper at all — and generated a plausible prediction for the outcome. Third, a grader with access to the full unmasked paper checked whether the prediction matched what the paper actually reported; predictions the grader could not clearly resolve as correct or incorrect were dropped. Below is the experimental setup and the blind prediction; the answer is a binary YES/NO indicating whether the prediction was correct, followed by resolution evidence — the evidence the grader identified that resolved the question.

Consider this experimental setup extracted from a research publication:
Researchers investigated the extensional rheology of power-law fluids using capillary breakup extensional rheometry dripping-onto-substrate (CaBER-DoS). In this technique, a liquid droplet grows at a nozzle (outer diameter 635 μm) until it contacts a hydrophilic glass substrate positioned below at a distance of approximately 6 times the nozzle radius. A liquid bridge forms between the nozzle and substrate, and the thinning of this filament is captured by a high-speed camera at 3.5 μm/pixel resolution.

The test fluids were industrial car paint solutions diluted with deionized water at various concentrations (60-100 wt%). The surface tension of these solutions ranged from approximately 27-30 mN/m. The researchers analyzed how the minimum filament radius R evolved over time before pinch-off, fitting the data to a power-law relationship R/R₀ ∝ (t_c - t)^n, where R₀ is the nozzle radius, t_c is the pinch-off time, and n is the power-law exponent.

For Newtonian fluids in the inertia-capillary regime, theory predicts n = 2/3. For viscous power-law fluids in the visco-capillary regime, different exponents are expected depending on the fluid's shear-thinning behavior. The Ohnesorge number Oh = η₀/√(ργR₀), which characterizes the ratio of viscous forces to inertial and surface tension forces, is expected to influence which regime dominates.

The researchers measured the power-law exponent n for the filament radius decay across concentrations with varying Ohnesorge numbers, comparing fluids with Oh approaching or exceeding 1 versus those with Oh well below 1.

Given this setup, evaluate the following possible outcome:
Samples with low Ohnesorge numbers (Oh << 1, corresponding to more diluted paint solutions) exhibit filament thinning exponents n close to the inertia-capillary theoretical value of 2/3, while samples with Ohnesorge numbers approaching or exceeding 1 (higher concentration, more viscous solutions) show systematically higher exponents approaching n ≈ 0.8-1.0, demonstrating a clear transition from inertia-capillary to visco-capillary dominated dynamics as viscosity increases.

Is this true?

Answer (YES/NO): NO